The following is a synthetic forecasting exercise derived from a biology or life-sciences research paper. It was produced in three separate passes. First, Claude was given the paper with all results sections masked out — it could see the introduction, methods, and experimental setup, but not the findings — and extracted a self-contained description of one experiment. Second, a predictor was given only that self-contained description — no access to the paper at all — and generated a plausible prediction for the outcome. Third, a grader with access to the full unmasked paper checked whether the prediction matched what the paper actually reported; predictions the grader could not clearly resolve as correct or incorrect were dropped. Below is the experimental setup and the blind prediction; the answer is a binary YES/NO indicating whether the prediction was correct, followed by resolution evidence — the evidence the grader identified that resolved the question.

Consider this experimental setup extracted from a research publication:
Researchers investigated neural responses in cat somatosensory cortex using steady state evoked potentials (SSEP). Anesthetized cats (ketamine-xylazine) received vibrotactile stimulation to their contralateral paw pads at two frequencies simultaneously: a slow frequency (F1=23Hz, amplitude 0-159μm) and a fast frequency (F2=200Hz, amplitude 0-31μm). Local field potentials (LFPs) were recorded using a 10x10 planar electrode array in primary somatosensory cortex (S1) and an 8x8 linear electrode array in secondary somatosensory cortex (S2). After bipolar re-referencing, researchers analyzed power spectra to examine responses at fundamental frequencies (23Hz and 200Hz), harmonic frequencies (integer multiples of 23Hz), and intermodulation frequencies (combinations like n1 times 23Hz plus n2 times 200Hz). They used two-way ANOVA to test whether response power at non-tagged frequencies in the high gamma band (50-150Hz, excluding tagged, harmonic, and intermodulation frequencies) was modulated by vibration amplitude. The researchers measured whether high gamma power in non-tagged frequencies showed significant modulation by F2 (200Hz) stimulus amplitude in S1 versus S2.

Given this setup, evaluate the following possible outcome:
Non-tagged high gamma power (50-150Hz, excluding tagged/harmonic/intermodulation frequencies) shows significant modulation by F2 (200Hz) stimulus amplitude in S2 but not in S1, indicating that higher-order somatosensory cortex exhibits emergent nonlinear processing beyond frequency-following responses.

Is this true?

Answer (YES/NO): YES